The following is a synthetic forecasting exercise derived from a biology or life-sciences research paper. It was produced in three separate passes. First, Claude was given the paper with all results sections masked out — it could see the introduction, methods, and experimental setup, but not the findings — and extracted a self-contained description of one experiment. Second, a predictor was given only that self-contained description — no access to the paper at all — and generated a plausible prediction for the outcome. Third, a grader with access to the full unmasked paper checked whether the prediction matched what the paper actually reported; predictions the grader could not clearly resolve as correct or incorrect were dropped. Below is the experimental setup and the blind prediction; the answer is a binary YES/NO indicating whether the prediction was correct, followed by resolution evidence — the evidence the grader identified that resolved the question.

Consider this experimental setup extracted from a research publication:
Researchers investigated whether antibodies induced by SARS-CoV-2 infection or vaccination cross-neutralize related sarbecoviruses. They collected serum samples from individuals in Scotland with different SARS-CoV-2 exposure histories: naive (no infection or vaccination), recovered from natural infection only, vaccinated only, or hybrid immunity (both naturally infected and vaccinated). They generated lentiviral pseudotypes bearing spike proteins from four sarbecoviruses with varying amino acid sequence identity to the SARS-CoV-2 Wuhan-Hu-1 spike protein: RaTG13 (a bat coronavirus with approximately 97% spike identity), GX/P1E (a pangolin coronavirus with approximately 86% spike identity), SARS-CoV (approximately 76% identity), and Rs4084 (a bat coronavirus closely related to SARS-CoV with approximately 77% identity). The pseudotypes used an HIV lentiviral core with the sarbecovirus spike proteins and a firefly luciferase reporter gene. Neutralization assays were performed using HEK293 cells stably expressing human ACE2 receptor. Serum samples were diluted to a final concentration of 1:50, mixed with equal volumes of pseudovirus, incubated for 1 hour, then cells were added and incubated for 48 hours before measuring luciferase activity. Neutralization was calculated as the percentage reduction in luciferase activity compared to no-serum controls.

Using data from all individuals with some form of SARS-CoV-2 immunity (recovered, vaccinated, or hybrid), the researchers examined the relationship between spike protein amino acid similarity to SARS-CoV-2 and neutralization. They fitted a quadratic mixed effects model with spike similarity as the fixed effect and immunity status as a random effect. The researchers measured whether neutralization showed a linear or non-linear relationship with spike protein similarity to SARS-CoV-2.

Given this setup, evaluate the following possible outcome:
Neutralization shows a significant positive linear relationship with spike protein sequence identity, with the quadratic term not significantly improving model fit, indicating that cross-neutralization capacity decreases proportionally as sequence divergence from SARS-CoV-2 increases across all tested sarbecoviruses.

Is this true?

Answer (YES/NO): NO